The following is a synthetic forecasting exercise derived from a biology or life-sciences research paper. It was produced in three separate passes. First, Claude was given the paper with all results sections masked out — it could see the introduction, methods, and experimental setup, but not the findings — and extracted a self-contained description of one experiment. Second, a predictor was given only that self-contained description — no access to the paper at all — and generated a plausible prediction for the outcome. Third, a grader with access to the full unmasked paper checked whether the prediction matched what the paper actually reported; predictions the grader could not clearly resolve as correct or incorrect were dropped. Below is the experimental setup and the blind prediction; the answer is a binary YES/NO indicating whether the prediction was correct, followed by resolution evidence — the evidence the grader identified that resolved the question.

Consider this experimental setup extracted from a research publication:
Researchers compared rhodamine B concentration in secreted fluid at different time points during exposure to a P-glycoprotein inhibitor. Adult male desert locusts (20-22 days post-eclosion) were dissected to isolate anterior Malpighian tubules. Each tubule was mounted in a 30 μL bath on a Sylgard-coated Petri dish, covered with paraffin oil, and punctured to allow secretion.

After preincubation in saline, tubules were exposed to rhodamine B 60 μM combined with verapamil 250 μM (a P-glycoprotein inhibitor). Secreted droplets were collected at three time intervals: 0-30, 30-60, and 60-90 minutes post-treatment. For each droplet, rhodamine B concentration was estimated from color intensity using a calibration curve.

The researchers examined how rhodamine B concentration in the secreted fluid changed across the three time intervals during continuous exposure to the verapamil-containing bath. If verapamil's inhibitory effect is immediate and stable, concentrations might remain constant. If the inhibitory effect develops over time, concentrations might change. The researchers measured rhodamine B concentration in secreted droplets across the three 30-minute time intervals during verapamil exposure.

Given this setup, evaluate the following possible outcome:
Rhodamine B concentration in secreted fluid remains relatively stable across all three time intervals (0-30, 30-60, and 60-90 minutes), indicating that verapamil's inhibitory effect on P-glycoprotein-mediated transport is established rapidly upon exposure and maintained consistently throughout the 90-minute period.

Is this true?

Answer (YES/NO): NO